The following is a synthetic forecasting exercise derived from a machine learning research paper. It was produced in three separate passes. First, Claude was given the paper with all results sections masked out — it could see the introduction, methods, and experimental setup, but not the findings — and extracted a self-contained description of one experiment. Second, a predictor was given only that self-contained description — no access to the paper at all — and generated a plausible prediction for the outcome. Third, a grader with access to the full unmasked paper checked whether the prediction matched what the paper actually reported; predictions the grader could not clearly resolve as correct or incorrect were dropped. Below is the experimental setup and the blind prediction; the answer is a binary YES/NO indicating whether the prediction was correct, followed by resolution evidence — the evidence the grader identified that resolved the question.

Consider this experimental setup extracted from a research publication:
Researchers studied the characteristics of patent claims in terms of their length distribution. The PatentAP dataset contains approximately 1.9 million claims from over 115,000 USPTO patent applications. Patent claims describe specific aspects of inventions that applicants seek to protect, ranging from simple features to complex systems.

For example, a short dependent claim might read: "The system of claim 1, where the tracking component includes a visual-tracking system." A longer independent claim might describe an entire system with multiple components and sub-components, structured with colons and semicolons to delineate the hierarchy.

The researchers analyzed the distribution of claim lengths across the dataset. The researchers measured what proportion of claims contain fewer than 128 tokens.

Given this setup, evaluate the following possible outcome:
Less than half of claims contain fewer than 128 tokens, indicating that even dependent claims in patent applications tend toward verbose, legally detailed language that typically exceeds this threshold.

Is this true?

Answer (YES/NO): NO